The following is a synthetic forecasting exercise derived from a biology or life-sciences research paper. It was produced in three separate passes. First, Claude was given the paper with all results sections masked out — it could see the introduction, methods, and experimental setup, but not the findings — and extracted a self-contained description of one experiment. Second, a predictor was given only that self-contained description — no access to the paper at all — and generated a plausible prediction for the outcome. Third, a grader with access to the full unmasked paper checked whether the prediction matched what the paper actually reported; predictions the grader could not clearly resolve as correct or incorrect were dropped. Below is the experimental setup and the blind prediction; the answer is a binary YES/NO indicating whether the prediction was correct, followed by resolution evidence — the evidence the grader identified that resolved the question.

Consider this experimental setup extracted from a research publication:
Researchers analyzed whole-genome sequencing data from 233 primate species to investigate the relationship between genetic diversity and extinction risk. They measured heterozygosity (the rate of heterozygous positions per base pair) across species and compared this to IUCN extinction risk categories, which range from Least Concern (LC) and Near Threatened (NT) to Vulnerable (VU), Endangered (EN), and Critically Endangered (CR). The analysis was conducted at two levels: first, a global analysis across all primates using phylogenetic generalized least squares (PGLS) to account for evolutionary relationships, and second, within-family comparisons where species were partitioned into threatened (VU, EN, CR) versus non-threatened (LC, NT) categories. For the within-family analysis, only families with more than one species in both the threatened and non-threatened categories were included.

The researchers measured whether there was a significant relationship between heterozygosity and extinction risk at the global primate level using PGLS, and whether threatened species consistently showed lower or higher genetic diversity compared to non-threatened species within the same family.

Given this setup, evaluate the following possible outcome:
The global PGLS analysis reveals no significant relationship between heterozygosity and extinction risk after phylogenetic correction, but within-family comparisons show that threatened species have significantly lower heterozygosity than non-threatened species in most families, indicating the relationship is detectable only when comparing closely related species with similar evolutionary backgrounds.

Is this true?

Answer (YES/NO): NO